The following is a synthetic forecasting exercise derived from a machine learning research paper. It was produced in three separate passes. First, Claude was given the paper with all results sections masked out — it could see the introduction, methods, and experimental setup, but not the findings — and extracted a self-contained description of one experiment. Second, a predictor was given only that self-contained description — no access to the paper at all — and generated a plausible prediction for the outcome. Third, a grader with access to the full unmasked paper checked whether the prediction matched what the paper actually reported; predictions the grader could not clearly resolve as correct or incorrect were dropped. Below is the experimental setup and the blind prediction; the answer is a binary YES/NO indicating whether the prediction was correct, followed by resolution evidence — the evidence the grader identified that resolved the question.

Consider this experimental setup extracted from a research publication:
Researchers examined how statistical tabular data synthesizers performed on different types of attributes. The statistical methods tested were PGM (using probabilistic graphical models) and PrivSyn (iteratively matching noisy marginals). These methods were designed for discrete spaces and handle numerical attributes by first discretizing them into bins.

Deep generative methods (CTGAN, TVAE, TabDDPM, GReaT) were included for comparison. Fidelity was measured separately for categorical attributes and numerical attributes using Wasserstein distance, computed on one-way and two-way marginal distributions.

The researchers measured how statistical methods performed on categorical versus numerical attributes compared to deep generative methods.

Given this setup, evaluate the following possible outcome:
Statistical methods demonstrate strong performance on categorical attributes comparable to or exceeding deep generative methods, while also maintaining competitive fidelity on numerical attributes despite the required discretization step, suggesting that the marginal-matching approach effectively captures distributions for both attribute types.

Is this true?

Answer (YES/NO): NO